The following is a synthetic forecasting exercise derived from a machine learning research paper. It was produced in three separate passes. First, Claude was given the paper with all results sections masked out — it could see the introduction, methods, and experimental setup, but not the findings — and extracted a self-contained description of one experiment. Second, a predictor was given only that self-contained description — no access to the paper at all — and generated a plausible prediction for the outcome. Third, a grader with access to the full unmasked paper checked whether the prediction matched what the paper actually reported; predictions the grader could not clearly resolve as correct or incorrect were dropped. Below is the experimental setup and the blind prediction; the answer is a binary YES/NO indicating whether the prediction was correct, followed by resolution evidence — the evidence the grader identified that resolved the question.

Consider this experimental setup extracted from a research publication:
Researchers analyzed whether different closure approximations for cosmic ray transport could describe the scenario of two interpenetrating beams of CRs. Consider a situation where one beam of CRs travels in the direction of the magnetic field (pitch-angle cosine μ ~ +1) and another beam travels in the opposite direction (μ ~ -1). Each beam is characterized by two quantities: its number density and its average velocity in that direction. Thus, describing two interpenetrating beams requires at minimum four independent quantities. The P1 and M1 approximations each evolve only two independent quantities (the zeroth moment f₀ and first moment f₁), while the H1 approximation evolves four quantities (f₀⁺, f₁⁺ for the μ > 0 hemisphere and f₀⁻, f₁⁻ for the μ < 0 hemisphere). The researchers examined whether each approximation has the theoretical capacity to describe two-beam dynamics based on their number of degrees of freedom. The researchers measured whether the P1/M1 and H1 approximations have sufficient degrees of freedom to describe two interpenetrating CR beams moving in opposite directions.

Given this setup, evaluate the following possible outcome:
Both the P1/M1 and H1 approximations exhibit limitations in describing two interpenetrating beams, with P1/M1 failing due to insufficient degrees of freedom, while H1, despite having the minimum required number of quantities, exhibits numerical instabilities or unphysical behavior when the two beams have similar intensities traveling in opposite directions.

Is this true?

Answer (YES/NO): NO